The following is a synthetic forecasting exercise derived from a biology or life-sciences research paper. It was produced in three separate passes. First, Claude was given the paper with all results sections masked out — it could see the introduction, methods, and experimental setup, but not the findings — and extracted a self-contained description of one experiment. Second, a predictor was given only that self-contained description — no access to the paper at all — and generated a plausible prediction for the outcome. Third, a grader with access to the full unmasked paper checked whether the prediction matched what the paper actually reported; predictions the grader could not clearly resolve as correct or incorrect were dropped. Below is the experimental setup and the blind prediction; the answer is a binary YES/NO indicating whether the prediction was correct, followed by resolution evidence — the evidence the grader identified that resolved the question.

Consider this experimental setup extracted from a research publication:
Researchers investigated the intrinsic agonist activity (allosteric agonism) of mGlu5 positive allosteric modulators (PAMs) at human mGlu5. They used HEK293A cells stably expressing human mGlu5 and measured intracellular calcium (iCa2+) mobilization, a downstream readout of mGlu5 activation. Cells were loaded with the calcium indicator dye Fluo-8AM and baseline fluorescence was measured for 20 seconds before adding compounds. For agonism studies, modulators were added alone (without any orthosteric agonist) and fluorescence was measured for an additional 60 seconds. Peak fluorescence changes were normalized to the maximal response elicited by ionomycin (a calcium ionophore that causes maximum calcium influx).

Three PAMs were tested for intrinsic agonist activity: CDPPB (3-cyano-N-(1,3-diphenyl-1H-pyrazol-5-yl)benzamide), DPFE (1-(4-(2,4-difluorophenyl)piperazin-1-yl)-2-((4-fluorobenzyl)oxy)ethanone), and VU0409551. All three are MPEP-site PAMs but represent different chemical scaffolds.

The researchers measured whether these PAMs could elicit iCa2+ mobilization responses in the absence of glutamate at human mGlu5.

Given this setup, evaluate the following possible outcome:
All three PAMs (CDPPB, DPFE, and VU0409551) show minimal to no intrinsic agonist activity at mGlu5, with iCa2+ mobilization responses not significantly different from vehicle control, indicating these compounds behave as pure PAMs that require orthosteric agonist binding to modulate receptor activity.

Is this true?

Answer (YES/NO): NO